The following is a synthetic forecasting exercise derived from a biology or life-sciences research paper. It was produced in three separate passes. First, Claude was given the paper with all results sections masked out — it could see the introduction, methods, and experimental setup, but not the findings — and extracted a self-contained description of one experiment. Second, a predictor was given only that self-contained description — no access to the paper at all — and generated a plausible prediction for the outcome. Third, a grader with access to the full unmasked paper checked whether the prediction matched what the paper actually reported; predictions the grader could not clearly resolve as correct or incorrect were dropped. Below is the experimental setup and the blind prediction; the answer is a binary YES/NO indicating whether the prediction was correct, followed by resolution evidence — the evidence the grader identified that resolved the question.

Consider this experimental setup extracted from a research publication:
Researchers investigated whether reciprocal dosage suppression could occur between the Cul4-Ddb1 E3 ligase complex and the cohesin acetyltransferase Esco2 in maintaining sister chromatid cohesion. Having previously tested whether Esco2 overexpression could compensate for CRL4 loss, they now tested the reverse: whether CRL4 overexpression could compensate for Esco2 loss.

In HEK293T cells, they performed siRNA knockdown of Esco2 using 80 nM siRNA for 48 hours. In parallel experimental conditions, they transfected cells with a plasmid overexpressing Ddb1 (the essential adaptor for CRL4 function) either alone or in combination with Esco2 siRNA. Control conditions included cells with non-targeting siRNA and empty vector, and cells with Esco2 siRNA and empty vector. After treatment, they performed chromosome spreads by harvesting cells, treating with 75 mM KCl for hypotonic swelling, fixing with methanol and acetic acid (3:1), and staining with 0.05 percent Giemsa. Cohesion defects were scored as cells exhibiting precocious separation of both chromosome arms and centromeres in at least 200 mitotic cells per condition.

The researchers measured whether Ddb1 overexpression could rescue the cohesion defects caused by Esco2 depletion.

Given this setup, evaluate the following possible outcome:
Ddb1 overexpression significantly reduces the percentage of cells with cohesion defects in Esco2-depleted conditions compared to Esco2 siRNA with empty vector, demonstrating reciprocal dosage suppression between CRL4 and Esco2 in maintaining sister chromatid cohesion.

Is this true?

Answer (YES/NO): YES